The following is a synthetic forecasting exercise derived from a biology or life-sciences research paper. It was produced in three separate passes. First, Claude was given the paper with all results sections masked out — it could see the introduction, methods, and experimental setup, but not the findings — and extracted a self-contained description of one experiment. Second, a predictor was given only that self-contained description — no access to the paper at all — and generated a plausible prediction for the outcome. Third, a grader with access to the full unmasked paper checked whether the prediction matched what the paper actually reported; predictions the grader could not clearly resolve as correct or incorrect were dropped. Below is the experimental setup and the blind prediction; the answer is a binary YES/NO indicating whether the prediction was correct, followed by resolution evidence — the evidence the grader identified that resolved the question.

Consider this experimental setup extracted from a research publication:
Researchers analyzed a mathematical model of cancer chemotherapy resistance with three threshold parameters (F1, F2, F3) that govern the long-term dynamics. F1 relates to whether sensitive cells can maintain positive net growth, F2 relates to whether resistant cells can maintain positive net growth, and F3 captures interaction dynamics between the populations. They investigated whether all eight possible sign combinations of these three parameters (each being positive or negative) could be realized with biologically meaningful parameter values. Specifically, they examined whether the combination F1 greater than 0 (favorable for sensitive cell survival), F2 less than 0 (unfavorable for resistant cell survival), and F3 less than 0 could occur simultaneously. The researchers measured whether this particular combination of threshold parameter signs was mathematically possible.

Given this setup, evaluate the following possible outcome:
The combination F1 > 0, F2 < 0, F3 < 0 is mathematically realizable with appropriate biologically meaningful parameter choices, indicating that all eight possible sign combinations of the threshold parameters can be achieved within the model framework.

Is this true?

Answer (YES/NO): NO